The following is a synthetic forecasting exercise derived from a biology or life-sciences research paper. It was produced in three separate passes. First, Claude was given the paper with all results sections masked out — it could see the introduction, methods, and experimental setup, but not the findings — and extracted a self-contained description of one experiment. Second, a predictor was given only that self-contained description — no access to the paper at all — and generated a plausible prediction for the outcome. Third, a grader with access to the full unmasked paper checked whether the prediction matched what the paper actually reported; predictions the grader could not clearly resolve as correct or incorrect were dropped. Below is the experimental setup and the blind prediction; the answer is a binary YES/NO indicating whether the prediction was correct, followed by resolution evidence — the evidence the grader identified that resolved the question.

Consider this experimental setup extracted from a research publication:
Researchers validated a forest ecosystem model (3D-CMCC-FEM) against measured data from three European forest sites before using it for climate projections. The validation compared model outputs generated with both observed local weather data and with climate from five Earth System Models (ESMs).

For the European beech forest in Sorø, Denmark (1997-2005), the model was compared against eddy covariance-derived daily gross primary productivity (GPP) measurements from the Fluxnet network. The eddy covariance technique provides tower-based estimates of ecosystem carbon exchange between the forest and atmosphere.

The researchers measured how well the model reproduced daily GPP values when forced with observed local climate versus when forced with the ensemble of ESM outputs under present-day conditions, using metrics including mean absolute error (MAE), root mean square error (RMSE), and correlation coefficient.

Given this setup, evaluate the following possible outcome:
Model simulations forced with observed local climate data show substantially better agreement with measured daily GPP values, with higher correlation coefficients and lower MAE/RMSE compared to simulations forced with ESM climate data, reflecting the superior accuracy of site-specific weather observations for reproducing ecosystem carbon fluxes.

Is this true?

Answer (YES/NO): NO